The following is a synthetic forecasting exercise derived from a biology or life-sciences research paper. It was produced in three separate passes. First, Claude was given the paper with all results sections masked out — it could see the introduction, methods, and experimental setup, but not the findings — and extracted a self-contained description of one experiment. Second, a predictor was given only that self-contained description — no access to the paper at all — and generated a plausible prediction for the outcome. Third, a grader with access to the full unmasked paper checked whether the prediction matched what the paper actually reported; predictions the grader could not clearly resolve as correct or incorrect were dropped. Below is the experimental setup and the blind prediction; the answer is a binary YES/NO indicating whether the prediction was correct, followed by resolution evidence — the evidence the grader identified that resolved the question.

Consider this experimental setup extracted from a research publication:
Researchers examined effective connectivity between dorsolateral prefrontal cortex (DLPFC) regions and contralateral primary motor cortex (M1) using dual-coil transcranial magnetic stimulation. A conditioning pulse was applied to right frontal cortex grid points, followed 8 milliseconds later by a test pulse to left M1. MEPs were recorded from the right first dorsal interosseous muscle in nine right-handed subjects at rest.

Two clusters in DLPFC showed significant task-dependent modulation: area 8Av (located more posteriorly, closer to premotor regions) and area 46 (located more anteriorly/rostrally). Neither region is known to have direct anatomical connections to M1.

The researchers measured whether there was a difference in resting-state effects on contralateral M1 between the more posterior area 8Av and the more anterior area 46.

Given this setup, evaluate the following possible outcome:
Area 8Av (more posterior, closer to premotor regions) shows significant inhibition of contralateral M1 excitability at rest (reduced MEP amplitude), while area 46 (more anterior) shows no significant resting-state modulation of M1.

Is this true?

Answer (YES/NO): NO